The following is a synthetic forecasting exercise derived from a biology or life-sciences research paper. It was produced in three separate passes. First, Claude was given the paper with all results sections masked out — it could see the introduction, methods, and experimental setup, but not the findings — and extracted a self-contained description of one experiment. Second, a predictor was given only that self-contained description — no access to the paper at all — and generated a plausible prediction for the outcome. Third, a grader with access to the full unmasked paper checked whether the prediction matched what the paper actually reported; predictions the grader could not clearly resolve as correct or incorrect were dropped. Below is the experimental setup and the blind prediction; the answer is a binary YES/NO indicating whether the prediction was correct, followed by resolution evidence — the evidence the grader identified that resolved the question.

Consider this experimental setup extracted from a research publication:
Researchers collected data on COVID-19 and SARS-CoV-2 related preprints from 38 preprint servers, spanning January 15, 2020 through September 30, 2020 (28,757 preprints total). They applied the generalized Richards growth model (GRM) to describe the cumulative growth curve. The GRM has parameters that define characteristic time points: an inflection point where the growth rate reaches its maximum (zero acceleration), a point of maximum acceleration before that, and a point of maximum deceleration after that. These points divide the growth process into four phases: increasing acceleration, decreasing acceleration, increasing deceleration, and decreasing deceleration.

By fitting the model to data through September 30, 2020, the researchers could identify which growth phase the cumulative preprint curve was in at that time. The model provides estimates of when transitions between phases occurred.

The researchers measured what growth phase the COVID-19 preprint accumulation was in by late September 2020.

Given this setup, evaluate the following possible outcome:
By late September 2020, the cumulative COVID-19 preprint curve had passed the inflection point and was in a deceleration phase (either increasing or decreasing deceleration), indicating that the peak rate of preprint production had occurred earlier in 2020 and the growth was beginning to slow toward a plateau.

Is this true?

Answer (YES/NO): YES